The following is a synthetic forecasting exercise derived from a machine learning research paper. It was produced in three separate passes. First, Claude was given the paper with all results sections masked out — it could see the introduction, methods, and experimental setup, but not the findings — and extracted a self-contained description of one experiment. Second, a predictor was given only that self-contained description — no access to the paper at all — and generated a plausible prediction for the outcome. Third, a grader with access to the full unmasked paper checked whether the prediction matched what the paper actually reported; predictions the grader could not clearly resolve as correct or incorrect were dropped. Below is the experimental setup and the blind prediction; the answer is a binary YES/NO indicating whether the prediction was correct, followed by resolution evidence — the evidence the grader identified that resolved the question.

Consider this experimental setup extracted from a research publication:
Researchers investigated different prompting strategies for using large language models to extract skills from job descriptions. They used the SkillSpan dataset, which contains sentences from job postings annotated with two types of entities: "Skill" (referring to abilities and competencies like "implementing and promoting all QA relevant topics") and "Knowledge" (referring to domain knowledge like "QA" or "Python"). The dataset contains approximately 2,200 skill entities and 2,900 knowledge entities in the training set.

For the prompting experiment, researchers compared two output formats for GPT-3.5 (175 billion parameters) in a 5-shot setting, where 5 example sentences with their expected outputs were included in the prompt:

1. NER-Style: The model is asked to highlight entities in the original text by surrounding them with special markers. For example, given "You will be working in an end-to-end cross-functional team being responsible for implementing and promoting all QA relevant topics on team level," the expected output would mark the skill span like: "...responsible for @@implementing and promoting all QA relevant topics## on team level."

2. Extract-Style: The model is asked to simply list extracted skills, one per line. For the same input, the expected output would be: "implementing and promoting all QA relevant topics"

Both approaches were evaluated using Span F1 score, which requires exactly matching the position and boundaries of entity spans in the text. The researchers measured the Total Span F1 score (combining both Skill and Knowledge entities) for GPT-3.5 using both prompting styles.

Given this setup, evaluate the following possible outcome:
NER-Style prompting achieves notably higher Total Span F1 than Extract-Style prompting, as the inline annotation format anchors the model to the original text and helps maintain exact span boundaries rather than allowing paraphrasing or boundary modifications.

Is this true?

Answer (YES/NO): NO